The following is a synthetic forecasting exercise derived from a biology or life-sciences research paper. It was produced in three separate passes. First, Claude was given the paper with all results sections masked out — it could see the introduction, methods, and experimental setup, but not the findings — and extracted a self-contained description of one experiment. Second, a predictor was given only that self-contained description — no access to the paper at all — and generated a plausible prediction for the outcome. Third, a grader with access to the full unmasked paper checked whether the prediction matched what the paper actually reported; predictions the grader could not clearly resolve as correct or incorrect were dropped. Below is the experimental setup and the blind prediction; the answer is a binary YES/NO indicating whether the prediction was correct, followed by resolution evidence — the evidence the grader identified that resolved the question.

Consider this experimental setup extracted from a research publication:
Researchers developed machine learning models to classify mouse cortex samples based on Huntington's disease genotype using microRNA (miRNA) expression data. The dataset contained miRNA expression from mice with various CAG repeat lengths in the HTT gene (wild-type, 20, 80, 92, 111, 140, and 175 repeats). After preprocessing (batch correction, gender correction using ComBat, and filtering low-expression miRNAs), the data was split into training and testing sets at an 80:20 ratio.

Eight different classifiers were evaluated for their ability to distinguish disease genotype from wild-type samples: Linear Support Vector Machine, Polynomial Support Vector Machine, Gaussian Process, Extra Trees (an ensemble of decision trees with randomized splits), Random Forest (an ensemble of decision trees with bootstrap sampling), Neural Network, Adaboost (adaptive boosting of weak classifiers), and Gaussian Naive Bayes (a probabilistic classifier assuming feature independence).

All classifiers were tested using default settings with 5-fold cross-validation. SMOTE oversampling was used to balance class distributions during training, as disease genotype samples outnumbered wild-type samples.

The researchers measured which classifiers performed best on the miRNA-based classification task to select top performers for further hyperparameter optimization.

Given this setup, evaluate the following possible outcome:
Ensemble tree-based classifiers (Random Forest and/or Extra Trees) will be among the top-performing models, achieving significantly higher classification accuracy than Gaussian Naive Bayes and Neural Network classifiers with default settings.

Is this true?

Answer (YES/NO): NO